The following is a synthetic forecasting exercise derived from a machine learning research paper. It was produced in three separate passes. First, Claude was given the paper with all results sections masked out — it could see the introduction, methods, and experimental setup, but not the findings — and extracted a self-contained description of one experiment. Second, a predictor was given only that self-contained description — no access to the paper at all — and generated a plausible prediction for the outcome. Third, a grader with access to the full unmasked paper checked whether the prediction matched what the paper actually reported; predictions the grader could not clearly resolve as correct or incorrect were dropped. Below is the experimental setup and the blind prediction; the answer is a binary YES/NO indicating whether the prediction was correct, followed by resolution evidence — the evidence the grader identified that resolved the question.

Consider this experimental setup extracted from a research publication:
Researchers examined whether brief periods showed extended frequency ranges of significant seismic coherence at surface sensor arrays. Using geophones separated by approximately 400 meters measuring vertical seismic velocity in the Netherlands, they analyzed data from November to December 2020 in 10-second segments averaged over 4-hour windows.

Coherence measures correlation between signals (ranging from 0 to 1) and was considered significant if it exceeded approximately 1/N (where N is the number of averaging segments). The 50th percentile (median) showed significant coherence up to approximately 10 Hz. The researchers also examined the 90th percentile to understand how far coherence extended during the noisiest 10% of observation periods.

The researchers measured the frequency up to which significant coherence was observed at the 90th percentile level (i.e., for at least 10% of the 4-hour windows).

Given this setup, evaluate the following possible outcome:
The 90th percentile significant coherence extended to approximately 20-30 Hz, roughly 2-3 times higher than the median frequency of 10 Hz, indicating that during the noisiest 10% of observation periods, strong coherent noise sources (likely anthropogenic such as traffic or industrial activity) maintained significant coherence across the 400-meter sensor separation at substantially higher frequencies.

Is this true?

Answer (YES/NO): NO